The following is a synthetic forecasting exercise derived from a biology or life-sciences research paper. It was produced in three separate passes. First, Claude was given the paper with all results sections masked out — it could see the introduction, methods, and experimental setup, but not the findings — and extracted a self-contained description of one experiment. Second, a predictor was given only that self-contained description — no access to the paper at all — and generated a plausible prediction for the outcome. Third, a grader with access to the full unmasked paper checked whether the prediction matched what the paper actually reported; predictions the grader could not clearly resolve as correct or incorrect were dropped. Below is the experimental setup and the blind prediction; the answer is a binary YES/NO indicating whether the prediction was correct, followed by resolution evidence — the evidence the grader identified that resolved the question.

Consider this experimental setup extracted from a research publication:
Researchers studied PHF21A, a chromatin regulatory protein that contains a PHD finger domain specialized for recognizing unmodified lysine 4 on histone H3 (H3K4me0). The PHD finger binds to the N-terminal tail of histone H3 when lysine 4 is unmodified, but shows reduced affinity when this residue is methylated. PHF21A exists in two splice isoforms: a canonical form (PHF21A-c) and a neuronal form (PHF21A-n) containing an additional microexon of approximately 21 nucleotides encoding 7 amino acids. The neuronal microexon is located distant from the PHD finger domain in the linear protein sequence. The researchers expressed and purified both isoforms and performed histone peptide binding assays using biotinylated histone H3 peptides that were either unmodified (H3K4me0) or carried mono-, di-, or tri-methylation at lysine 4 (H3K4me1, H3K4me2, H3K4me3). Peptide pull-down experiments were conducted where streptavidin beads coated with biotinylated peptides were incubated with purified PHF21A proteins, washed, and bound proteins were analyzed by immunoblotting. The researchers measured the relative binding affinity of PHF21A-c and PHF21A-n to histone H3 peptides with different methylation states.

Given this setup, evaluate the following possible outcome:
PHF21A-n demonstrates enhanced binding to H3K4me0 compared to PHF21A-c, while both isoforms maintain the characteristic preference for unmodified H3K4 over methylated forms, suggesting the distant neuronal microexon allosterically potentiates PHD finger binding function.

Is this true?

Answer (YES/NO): NO